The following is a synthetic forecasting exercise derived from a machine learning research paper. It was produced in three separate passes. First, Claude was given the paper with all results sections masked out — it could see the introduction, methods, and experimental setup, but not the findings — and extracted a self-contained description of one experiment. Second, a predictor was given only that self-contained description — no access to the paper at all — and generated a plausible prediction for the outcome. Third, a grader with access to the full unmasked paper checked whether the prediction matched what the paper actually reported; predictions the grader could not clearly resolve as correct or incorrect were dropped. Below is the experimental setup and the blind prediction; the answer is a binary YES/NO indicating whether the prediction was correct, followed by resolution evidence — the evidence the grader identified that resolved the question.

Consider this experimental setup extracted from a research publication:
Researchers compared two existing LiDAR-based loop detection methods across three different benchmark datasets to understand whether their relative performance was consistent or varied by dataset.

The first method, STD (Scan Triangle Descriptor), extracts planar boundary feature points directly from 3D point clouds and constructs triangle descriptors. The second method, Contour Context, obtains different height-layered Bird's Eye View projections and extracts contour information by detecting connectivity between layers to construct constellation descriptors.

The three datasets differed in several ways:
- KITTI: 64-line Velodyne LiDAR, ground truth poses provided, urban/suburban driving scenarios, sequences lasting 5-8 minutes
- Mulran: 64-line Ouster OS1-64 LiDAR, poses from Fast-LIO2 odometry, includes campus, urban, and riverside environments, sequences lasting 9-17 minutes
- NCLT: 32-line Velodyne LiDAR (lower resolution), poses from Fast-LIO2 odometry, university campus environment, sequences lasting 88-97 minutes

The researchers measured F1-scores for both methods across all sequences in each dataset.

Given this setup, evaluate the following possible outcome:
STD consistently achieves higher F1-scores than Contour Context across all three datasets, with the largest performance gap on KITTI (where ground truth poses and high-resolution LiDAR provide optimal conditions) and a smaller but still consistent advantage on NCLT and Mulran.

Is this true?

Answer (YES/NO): NO